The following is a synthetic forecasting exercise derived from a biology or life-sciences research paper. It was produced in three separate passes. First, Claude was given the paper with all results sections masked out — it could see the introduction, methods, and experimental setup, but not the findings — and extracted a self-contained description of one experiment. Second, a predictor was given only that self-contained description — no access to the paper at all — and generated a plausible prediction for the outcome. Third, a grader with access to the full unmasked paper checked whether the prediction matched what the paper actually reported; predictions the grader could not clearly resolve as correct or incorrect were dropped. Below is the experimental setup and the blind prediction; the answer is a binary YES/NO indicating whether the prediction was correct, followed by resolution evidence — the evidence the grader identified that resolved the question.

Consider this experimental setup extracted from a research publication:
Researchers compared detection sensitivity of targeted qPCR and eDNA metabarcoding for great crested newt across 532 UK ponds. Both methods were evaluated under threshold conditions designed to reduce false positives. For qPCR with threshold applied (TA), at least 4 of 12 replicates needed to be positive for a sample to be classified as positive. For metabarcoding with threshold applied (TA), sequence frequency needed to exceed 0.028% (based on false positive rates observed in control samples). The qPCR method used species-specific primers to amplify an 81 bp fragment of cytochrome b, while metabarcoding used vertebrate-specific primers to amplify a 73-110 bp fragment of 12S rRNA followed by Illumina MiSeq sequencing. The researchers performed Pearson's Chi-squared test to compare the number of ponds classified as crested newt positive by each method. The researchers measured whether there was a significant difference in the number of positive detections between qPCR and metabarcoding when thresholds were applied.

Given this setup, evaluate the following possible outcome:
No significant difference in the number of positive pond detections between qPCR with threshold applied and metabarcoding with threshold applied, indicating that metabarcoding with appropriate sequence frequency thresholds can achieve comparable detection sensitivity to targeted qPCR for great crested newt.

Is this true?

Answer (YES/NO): YES